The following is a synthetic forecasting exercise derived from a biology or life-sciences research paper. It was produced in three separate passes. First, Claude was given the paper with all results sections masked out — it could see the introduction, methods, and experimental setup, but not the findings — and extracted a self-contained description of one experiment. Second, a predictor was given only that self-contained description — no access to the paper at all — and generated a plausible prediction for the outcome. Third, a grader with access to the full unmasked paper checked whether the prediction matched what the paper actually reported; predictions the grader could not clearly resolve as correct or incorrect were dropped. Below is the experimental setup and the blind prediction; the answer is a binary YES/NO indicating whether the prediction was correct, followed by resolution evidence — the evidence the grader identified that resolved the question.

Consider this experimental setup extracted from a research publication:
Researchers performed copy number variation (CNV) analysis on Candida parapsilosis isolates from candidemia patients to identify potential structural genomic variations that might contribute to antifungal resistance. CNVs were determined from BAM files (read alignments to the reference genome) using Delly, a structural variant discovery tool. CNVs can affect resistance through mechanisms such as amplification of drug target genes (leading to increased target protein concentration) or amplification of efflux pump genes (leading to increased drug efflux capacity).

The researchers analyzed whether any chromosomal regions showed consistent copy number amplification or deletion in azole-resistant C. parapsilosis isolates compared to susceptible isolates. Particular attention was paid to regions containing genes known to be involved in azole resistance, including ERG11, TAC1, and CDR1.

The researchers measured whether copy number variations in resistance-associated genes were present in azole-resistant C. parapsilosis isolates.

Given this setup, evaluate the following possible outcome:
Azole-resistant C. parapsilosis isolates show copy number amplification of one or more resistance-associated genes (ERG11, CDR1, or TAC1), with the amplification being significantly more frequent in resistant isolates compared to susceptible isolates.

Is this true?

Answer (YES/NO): YES